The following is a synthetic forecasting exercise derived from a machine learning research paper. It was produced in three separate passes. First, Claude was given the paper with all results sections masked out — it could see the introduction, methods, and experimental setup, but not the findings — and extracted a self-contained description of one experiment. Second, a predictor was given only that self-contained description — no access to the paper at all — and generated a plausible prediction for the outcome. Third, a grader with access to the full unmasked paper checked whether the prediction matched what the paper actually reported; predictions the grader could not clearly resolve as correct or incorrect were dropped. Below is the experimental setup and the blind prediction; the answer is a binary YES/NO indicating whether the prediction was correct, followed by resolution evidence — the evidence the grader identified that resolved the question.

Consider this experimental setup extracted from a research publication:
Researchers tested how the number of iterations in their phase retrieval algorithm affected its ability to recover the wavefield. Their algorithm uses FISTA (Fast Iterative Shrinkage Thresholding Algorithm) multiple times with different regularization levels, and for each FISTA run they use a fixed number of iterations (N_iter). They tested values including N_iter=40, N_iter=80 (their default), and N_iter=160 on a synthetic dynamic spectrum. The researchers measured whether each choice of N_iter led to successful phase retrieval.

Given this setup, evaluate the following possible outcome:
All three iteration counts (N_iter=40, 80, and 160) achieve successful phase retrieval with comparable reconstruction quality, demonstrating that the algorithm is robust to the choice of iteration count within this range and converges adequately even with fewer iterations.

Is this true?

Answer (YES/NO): NO